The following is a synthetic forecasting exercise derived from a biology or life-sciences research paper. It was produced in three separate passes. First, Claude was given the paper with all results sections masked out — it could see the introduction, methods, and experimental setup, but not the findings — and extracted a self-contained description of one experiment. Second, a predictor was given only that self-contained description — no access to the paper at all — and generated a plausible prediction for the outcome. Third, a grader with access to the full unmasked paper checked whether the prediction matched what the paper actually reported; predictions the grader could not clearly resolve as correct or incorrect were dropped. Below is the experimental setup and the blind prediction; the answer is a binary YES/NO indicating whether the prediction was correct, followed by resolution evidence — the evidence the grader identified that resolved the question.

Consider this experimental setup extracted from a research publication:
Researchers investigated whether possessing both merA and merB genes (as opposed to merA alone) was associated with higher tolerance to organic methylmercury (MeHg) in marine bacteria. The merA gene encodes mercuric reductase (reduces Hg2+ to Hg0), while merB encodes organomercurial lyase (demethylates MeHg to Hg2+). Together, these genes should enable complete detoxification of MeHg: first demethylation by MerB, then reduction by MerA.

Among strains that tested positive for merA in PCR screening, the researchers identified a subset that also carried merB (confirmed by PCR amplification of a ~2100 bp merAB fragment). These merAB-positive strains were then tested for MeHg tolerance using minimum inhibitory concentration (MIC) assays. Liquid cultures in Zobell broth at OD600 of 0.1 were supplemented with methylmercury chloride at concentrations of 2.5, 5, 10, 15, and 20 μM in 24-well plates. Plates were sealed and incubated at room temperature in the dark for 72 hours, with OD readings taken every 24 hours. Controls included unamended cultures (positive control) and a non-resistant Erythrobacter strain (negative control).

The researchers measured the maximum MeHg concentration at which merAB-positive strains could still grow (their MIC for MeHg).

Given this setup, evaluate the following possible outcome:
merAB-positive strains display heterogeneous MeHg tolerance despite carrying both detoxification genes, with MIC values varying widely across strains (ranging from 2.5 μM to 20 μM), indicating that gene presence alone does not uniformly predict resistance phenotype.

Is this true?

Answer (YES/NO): NO